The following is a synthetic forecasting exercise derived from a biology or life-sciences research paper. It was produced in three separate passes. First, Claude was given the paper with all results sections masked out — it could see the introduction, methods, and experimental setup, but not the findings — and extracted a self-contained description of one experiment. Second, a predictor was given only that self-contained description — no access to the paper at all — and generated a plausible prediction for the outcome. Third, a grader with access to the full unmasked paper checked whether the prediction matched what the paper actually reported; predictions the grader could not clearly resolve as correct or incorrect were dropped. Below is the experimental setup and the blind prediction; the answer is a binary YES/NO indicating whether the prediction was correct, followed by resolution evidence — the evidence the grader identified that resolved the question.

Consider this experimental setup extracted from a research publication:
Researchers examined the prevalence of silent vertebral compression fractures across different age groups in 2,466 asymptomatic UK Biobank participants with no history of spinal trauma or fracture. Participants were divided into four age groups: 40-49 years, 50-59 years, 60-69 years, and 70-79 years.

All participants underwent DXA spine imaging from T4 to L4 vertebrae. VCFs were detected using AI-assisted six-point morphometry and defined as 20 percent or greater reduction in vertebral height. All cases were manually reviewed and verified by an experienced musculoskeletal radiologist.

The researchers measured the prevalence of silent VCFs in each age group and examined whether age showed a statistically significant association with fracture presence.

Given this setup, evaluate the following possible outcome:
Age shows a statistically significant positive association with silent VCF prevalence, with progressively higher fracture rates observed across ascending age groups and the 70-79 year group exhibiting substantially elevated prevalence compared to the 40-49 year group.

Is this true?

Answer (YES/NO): NO